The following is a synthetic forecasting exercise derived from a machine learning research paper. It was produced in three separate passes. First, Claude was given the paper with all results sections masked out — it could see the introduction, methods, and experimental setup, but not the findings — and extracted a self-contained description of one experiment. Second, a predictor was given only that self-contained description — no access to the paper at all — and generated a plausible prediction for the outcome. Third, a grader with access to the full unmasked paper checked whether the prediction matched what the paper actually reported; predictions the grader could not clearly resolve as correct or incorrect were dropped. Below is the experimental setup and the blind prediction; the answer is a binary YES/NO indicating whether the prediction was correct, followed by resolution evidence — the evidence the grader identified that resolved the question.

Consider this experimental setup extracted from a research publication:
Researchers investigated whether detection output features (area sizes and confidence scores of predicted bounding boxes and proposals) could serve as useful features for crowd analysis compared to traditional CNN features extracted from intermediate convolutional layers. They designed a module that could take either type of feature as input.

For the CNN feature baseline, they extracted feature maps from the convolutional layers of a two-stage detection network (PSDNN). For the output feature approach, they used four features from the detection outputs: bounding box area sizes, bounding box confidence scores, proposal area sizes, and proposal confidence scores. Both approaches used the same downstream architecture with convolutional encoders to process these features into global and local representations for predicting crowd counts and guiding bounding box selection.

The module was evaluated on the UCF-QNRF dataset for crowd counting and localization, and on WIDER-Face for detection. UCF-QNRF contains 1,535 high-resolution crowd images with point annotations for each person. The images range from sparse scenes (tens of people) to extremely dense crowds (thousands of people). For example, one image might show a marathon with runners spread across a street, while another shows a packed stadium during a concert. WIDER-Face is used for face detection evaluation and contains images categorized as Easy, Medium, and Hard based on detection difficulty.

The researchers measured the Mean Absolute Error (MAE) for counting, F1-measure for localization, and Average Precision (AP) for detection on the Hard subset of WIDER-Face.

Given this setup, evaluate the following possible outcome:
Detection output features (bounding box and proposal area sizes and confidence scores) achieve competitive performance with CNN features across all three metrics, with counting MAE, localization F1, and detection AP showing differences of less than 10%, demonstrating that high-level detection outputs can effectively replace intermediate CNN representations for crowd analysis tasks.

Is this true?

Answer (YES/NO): NO